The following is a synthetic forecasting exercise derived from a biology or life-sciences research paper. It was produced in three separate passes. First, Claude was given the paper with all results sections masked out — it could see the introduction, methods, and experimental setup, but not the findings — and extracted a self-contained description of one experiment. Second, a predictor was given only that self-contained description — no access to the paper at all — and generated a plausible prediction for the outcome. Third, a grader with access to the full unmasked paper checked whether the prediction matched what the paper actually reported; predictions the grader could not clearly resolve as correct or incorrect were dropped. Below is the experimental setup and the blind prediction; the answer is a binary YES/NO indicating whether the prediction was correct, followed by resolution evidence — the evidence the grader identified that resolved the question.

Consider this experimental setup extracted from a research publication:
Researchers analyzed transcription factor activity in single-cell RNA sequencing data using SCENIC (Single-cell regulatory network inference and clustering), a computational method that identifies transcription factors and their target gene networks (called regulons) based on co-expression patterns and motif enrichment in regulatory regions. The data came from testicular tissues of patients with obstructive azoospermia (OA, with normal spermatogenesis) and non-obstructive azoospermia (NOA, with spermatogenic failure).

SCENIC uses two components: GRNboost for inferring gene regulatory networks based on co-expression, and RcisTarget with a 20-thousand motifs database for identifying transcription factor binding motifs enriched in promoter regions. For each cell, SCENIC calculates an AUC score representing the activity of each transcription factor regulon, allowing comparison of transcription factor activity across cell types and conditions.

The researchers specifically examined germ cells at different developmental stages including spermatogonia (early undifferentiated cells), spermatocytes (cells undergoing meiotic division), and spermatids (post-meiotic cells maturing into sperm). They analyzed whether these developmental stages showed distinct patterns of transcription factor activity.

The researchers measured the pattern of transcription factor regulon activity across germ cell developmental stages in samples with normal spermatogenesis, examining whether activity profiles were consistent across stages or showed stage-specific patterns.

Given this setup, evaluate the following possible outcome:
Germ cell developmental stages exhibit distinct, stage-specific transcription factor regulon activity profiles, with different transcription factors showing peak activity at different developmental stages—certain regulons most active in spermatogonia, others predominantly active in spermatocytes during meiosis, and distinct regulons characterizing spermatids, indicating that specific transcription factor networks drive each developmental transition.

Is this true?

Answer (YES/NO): YES